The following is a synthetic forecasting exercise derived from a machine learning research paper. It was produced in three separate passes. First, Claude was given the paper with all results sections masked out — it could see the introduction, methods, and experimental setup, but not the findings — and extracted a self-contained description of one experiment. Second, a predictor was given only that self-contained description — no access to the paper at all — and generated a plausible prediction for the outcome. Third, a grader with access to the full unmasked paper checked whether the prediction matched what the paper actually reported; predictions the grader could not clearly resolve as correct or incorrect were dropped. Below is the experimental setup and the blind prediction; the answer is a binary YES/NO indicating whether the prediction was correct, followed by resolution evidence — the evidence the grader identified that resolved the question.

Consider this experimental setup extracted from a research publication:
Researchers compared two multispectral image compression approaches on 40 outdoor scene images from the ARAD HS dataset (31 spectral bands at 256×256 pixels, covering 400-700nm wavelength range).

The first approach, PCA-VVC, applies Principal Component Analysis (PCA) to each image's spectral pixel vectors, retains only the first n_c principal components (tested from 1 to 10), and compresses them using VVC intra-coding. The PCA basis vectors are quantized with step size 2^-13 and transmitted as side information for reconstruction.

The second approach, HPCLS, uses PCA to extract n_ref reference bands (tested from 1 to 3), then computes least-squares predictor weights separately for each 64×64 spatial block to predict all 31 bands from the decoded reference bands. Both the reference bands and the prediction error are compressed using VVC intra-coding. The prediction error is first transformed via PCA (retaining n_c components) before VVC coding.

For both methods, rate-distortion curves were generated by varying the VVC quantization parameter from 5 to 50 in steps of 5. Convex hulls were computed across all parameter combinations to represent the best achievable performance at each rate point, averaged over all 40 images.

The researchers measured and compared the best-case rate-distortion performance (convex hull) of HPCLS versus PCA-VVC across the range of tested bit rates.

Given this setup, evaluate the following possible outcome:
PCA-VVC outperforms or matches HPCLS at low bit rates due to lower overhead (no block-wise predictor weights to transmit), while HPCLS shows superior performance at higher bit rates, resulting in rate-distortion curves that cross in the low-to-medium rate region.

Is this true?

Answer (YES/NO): NO